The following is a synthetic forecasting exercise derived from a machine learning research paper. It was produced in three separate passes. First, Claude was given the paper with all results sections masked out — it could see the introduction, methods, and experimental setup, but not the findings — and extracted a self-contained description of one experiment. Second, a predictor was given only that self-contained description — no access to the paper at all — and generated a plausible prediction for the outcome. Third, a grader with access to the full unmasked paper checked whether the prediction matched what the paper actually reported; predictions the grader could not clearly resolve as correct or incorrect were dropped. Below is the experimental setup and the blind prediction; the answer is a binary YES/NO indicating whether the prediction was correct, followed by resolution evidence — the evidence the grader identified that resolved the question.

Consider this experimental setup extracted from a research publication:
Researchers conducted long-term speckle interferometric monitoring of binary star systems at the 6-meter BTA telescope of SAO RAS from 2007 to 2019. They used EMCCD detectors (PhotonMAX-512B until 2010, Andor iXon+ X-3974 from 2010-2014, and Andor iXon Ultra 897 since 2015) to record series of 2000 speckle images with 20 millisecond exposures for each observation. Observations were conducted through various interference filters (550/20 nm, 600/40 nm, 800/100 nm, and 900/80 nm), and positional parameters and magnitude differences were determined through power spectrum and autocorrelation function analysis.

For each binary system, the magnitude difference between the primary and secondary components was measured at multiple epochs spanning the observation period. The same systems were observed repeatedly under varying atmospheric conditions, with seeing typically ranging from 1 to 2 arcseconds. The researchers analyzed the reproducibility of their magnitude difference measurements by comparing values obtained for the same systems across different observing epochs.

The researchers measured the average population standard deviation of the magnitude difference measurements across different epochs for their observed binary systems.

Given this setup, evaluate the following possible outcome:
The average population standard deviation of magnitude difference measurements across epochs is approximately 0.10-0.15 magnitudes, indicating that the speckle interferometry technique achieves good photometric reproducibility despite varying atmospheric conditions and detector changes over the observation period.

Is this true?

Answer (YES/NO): YES